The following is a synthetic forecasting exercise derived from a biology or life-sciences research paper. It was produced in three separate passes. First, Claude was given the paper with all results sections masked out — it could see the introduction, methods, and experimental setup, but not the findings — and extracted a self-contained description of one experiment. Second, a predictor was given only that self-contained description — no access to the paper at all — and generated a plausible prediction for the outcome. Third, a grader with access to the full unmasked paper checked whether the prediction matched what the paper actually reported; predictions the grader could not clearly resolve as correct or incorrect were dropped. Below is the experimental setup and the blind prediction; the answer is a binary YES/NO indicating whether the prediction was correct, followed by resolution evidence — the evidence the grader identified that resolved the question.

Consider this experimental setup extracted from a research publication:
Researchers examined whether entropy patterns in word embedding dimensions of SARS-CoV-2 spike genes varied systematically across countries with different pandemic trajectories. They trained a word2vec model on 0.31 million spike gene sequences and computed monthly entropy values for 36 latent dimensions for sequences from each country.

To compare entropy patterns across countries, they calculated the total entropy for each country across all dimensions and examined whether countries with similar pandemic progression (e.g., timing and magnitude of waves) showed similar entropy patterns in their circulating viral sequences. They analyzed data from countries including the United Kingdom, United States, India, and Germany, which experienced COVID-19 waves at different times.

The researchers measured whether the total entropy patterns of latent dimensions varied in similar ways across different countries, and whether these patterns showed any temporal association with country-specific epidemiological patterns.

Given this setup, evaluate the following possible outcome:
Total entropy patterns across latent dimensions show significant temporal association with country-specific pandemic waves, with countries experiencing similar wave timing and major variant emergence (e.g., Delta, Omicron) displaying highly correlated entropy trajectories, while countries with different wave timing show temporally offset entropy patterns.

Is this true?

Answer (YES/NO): NO